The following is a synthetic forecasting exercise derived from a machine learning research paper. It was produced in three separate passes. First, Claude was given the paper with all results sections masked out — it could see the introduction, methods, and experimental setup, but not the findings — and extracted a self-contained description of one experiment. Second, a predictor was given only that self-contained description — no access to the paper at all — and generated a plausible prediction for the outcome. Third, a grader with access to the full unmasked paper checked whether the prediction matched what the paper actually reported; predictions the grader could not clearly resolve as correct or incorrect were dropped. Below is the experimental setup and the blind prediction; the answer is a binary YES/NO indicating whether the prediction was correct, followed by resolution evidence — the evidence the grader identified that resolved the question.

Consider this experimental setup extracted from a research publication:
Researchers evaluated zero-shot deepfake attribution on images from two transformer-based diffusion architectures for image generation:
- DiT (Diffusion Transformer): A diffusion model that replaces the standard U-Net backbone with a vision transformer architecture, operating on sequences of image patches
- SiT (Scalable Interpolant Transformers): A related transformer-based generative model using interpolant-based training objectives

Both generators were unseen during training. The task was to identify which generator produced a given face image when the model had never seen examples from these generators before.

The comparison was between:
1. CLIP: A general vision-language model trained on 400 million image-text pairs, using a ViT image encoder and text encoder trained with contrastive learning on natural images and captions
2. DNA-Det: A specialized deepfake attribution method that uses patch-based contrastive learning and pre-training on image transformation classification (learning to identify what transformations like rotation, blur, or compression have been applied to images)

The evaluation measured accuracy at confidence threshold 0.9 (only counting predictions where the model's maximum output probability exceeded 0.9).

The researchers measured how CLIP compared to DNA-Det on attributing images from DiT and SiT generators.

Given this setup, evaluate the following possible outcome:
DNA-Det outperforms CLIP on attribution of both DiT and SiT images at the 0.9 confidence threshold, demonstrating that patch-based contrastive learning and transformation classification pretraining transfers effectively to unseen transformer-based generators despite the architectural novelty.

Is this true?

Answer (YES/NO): YES